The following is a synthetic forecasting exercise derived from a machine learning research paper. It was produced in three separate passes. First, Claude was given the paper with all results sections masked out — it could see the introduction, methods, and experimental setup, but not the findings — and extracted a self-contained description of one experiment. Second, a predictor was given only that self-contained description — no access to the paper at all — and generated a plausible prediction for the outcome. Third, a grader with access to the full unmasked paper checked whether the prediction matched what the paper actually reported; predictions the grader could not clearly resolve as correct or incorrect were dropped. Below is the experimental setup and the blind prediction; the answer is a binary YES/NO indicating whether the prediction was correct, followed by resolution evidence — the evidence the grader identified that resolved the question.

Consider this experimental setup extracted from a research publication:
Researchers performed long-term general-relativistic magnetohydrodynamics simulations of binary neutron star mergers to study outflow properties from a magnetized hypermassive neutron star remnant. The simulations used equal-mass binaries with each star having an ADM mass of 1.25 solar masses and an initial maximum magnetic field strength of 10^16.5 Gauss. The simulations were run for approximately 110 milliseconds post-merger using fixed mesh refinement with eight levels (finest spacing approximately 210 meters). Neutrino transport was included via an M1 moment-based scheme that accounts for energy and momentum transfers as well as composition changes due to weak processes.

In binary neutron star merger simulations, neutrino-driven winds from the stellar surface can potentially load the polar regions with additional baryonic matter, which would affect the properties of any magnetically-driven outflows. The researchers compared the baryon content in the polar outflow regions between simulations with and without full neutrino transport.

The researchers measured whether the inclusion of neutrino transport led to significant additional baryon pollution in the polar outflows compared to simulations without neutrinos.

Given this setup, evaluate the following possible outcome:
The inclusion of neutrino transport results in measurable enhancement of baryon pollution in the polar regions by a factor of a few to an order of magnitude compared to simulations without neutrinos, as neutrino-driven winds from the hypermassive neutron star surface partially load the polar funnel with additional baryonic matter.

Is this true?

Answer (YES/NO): NO